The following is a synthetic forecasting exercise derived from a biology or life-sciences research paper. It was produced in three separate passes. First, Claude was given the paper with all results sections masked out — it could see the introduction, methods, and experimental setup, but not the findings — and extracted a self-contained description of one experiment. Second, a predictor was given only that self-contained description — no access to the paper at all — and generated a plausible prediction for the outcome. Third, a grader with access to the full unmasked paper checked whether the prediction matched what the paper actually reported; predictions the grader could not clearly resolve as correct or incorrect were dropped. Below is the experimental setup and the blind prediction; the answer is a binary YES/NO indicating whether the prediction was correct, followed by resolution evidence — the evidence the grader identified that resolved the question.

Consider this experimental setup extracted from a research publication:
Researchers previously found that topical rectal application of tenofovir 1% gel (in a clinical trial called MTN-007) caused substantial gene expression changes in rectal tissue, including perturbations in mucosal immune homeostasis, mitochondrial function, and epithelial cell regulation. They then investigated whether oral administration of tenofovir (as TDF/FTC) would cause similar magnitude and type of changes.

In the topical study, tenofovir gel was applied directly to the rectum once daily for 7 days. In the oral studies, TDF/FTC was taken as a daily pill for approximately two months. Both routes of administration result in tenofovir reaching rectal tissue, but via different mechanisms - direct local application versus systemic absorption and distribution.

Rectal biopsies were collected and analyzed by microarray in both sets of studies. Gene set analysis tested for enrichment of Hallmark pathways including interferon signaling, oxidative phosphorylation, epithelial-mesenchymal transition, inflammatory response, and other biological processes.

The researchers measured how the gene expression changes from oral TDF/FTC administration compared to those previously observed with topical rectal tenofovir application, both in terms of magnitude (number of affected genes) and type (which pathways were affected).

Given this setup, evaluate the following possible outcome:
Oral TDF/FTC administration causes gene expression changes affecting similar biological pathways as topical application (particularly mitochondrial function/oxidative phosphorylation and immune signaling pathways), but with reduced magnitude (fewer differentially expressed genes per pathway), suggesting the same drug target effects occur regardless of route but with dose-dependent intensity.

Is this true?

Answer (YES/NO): NO